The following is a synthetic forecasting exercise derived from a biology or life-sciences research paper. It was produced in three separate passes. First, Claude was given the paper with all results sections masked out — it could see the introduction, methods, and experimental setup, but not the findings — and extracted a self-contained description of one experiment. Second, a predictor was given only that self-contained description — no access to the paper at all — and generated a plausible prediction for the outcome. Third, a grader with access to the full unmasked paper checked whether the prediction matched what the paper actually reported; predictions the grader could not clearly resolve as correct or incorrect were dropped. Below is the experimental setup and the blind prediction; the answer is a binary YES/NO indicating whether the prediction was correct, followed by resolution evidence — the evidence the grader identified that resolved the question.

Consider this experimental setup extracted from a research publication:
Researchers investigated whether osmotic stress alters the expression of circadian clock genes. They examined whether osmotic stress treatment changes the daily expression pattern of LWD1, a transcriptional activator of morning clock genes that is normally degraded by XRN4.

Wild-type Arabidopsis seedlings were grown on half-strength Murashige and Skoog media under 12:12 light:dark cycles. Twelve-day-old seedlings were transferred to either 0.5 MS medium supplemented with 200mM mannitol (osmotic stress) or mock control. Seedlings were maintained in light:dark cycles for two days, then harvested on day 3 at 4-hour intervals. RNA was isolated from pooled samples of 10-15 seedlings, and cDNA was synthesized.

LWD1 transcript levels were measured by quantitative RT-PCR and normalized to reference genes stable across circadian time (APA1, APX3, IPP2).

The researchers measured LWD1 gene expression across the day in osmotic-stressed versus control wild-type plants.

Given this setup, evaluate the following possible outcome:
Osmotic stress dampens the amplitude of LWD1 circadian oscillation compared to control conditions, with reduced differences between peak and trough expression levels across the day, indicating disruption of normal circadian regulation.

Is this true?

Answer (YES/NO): NO